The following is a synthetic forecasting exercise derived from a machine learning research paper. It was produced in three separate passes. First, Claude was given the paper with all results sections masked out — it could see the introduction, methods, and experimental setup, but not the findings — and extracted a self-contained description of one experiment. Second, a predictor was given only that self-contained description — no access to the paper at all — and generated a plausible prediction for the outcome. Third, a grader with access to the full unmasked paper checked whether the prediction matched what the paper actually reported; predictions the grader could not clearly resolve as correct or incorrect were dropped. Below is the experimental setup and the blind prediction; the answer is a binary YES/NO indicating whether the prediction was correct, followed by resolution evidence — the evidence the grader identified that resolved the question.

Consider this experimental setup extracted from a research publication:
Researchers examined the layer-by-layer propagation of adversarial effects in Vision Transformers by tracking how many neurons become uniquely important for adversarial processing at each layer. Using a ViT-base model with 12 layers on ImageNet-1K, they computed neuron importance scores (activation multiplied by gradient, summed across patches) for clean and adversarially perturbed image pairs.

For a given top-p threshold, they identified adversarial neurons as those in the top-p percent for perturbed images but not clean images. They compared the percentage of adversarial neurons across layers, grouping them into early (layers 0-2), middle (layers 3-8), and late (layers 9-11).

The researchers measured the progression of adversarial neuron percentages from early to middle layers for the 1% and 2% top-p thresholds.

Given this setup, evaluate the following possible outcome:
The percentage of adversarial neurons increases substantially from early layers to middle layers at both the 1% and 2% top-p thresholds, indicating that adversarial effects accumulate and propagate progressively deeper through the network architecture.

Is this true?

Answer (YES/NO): YES